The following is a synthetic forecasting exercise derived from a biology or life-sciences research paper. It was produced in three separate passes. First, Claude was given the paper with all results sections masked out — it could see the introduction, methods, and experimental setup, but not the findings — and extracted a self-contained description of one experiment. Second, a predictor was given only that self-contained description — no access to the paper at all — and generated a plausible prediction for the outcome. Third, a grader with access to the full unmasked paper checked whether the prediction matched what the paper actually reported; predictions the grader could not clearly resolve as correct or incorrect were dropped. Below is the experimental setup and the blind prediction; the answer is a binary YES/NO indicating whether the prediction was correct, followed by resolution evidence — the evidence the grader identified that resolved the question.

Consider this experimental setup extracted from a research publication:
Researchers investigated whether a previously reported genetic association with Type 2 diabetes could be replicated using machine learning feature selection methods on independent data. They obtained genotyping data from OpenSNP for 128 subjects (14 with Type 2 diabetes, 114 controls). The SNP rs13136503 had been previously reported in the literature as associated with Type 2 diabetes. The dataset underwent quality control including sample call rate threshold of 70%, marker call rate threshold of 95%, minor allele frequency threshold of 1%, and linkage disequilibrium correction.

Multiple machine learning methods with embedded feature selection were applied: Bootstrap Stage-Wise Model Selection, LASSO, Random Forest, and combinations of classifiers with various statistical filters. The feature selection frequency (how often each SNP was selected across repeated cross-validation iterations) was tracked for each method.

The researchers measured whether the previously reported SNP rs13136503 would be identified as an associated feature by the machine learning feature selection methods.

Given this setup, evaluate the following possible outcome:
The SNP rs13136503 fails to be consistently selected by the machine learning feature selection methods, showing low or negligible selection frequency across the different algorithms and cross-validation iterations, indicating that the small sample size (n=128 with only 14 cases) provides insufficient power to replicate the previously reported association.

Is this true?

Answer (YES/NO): NO